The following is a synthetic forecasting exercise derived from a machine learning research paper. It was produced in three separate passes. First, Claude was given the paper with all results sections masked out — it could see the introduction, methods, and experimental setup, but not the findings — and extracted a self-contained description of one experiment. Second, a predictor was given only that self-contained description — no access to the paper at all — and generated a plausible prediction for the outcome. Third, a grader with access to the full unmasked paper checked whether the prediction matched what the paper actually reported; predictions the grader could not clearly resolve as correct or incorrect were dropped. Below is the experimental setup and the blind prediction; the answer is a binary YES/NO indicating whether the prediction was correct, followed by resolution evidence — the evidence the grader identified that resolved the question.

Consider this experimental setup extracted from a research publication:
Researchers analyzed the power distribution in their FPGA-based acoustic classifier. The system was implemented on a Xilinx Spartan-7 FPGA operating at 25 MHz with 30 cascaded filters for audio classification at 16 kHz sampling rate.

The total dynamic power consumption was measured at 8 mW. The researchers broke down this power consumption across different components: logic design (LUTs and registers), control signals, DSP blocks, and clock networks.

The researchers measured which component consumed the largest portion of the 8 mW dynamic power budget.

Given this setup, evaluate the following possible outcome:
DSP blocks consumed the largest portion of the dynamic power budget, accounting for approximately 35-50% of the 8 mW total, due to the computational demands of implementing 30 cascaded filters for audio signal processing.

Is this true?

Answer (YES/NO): NO